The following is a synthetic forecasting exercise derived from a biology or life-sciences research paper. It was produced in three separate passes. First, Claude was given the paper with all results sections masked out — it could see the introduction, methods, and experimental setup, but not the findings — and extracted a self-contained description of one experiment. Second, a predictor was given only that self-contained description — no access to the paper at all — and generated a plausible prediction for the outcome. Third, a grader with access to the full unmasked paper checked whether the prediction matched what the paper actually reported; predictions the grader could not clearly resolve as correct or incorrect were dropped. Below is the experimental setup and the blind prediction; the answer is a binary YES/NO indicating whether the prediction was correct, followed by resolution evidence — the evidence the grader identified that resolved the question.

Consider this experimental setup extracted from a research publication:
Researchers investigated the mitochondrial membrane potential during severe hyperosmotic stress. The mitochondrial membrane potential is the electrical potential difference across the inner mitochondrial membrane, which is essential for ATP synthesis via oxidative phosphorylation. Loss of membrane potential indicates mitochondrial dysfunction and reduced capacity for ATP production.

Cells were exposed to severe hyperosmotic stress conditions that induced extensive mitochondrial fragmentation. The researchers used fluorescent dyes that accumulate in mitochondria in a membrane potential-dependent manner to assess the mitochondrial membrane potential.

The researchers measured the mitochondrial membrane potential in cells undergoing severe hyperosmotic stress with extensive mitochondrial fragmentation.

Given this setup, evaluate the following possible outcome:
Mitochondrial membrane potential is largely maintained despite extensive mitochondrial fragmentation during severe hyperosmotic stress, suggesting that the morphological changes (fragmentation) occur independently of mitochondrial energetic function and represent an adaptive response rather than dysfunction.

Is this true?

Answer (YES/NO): NO